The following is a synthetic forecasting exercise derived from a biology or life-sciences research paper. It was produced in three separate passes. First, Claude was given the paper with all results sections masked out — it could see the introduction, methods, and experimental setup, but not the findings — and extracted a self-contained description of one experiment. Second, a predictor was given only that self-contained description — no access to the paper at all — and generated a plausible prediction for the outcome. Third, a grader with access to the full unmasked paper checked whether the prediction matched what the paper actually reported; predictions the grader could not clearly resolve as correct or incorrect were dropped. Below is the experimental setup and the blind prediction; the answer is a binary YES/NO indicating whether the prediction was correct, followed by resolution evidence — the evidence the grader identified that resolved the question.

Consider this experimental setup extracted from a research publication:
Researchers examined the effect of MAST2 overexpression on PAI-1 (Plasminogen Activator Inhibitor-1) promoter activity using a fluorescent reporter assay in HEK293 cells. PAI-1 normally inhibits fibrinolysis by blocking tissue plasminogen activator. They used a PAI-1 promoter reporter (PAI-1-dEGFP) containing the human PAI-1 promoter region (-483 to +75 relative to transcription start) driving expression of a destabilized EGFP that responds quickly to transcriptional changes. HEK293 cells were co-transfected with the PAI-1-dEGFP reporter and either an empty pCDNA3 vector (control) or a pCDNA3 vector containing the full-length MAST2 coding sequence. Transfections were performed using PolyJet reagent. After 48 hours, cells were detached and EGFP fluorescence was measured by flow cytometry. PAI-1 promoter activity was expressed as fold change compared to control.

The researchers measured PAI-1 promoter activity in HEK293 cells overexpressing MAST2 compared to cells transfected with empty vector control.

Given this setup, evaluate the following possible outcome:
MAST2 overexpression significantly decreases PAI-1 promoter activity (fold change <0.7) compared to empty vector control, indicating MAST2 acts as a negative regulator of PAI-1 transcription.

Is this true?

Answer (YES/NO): NO